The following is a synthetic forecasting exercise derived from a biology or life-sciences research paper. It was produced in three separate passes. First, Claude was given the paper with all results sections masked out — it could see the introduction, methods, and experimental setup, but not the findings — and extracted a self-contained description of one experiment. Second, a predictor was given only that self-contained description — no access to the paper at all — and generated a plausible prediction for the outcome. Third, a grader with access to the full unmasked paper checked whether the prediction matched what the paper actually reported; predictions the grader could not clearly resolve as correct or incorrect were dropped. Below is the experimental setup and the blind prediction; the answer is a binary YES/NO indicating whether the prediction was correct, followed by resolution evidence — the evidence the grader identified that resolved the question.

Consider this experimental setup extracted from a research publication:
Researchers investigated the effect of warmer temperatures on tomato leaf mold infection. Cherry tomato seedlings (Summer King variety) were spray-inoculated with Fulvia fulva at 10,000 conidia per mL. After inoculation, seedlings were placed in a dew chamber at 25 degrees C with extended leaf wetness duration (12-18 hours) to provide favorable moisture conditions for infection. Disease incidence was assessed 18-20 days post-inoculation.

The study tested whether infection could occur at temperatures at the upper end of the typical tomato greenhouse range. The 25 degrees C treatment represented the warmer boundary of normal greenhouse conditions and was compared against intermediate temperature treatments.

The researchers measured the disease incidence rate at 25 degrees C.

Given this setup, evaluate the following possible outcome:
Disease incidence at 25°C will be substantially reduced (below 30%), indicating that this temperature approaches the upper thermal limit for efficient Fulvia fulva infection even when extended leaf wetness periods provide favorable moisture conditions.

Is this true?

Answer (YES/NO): YES